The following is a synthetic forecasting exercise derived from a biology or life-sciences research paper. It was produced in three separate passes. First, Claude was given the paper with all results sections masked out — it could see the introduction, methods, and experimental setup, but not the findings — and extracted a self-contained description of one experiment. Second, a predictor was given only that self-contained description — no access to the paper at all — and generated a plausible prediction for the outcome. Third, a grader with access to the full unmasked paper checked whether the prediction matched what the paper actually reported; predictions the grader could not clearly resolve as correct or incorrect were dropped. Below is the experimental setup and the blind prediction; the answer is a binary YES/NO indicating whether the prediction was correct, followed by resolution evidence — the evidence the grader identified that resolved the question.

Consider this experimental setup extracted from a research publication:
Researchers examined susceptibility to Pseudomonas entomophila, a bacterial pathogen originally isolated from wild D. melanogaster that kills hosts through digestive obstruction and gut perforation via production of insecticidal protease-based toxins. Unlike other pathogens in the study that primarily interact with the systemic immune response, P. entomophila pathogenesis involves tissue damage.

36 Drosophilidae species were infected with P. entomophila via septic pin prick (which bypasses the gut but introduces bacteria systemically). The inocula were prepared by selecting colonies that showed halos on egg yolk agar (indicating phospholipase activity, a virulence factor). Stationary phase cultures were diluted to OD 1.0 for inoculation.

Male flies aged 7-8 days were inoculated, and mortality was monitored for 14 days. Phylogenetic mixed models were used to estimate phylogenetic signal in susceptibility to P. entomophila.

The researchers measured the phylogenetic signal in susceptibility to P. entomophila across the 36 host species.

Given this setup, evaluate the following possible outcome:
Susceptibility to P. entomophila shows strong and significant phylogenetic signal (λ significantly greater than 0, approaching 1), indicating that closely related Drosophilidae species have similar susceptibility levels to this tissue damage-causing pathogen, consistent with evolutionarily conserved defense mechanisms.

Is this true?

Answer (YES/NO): NO